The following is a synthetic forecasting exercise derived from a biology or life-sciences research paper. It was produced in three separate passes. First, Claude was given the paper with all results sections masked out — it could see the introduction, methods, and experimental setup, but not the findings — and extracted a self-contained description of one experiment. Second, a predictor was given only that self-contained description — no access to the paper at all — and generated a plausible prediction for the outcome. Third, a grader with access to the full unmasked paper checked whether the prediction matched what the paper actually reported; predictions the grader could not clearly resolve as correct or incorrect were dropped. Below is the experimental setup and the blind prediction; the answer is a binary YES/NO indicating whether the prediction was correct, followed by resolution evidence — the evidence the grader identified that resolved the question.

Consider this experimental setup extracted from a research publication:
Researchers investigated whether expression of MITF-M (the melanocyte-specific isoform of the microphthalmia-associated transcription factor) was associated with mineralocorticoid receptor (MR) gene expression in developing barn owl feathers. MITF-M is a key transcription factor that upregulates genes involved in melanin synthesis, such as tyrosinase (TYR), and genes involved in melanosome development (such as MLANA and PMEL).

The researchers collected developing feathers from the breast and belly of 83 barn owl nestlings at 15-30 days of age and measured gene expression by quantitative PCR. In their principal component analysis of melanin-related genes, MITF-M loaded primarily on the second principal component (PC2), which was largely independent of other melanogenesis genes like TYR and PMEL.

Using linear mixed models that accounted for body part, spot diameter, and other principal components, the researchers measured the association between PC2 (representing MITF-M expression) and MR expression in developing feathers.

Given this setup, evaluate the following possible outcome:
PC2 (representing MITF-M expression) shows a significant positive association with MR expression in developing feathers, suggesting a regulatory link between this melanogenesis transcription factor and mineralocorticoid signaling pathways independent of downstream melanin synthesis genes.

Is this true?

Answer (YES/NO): YES